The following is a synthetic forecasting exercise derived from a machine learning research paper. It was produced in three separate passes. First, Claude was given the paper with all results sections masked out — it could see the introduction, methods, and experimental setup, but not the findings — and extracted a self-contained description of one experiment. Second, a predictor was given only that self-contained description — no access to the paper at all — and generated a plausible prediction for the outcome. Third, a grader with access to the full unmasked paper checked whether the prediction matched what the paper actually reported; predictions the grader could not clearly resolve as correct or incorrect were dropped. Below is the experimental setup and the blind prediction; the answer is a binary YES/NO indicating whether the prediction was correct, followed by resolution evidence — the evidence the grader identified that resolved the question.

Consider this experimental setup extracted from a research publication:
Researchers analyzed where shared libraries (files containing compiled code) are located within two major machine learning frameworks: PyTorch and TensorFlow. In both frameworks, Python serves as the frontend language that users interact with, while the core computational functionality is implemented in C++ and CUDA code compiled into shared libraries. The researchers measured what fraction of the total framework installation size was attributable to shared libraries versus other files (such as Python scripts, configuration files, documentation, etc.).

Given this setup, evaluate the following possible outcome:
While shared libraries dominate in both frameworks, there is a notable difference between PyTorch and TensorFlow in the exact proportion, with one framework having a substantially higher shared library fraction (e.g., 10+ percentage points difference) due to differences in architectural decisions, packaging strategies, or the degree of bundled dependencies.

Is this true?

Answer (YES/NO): YES